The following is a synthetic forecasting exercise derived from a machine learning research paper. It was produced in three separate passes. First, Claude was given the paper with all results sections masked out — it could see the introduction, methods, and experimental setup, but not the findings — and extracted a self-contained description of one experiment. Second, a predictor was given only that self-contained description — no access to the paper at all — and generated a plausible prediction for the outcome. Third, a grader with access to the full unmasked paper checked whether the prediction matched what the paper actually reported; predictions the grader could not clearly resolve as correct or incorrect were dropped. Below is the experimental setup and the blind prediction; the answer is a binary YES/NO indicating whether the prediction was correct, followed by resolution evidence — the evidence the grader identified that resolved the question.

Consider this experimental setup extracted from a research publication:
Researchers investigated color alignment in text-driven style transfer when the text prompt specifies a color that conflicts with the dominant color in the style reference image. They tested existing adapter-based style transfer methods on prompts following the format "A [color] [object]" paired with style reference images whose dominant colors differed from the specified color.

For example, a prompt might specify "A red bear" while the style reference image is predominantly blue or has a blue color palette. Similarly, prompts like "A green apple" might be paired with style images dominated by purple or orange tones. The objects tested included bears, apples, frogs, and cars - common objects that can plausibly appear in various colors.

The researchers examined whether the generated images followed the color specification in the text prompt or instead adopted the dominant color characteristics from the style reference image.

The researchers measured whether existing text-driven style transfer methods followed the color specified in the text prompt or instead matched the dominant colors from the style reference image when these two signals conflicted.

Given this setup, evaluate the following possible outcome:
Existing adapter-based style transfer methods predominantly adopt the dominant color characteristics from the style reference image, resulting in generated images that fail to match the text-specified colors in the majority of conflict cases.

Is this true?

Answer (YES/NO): YES